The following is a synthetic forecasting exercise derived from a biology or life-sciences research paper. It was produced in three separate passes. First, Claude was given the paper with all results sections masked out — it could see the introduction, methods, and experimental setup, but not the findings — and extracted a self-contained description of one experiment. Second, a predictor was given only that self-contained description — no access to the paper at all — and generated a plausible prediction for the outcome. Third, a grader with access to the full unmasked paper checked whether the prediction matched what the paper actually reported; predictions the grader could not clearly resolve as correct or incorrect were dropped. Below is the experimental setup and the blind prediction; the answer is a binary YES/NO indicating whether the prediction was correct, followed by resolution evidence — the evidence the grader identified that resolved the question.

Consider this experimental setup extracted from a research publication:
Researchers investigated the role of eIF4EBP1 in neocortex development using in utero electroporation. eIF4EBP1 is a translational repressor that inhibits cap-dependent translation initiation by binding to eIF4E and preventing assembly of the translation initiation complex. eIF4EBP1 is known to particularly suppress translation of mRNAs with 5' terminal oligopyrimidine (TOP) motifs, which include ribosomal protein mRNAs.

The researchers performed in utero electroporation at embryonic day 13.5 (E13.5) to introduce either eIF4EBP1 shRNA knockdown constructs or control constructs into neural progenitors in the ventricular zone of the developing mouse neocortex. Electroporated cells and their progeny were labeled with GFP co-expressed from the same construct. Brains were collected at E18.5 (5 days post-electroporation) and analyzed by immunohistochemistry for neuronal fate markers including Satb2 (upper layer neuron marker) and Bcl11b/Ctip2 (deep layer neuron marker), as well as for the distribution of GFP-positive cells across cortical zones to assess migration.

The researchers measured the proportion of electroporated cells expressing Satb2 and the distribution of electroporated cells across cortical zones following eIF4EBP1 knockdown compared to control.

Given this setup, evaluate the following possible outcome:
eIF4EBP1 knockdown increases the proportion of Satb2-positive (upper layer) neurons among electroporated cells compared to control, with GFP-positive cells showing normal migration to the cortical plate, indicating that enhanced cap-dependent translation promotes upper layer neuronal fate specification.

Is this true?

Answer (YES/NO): NO